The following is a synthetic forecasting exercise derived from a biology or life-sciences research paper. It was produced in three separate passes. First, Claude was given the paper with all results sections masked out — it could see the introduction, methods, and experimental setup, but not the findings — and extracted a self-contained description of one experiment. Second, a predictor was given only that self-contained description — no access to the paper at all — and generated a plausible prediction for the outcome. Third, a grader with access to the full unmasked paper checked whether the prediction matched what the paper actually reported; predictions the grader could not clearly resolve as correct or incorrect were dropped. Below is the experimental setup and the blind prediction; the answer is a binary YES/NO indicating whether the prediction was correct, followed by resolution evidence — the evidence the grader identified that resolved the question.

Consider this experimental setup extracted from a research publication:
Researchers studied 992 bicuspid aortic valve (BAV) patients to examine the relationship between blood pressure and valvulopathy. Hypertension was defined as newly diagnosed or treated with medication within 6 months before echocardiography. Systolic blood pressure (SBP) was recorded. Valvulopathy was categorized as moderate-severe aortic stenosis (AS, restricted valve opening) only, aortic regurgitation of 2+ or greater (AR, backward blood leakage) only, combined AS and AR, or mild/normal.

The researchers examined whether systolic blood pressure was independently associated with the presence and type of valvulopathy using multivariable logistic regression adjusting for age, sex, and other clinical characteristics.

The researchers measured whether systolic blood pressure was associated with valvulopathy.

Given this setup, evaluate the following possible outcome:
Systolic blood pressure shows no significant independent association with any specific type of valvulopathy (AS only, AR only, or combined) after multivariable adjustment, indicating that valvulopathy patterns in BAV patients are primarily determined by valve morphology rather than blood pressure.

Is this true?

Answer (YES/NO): NO